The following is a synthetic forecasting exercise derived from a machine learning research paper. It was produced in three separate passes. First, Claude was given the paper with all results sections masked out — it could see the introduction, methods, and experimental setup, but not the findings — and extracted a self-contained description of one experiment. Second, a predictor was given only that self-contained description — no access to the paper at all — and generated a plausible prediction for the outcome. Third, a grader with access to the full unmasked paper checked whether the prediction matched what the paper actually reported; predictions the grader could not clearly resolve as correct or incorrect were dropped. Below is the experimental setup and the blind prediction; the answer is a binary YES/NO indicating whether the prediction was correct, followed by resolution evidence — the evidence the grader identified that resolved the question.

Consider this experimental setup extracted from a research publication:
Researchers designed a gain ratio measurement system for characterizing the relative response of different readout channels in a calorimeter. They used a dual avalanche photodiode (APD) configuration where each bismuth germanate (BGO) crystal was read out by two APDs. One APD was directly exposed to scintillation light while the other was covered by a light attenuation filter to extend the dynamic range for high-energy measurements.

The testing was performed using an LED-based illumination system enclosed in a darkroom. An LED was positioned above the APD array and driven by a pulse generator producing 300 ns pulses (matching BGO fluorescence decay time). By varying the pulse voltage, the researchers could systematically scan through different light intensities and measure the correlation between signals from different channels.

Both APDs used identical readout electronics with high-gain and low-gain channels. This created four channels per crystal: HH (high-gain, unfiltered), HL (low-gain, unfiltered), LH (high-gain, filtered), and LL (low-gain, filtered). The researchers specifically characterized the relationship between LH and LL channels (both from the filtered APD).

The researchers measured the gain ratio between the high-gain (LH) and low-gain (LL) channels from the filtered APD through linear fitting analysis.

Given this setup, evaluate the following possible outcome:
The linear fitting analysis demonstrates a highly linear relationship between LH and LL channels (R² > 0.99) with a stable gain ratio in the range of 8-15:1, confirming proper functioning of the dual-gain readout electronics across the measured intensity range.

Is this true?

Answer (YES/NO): NO